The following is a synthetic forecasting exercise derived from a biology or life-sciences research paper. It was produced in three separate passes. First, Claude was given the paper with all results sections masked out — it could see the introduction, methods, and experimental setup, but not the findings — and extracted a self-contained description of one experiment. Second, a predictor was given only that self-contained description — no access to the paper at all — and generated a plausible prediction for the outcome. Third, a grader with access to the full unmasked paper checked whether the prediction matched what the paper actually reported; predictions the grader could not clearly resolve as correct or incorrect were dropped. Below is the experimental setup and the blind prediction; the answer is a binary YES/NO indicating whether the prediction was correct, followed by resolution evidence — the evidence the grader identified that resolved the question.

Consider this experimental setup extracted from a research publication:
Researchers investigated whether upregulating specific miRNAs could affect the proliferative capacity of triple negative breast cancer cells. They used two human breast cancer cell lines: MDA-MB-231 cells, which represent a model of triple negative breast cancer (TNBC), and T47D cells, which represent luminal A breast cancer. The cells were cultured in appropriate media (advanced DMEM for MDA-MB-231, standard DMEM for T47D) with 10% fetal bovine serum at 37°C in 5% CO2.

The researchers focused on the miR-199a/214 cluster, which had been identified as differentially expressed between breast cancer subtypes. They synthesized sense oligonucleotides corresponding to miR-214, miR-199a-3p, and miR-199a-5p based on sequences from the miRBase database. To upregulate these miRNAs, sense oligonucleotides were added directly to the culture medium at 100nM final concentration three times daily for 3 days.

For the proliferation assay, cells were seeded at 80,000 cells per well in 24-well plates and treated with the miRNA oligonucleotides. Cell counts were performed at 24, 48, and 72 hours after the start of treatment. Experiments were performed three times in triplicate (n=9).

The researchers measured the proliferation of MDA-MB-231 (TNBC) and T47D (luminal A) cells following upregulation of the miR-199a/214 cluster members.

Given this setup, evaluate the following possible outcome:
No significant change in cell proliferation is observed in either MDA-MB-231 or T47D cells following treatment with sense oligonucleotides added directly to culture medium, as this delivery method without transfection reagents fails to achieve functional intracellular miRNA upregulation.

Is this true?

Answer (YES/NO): NO